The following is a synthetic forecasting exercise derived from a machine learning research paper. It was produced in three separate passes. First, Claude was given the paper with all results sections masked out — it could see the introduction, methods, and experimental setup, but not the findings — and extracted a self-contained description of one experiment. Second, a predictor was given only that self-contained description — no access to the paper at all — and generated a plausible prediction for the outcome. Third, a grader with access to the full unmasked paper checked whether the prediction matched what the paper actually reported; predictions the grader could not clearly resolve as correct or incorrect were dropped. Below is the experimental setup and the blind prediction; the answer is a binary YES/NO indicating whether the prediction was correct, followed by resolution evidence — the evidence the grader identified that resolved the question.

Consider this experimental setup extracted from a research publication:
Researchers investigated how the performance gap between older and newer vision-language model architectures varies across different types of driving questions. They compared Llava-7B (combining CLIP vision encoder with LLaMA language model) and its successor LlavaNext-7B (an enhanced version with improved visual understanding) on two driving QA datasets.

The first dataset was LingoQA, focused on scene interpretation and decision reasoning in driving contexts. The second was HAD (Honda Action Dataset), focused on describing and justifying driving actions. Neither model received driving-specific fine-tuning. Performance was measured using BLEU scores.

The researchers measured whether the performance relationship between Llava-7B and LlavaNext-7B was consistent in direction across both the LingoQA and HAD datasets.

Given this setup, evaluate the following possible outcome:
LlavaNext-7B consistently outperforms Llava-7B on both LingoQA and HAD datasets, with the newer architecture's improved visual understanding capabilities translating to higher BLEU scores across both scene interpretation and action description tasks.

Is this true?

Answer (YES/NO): NO